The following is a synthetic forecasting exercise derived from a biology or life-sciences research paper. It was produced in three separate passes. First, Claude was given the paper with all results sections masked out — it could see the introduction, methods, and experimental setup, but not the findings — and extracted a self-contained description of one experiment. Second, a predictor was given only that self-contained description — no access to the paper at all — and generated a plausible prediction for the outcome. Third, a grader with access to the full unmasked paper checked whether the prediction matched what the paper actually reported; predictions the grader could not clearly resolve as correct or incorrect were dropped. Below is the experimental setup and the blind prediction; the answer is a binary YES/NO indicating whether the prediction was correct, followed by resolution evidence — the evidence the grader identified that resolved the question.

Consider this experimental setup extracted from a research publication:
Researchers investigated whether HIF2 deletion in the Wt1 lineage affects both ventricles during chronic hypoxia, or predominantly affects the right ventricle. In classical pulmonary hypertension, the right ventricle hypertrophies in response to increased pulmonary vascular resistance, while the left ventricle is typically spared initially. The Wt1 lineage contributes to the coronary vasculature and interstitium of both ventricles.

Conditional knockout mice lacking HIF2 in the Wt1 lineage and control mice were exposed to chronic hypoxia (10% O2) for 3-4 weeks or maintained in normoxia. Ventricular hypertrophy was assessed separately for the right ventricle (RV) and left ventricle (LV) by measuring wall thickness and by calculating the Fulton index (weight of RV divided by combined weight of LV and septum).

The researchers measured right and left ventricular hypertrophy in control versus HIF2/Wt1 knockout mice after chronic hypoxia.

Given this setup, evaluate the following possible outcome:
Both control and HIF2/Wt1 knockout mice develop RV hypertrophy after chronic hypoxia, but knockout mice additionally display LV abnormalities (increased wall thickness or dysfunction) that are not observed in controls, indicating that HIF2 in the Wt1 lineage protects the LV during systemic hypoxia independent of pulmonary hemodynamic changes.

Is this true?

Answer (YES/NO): NO